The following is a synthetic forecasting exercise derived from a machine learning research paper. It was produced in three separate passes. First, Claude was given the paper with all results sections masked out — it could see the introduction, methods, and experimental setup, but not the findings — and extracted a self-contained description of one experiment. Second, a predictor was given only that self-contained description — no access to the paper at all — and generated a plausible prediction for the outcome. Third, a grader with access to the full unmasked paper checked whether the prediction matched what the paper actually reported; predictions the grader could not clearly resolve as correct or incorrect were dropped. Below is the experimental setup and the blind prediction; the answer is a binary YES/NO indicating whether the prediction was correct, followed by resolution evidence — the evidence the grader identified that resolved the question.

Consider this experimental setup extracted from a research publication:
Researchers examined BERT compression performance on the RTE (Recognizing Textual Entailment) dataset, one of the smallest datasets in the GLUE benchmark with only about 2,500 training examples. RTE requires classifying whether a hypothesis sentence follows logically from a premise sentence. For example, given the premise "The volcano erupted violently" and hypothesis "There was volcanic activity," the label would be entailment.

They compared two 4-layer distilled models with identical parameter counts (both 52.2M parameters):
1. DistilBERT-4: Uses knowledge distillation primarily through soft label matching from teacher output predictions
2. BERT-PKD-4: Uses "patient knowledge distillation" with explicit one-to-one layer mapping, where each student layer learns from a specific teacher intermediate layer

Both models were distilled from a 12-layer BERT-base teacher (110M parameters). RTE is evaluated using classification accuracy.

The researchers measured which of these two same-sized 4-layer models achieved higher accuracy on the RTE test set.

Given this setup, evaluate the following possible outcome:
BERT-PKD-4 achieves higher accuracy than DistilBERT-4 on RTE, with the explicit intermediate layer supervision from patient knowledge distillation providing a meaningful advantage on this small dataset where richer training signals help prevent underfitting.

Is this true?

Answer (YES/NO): YES